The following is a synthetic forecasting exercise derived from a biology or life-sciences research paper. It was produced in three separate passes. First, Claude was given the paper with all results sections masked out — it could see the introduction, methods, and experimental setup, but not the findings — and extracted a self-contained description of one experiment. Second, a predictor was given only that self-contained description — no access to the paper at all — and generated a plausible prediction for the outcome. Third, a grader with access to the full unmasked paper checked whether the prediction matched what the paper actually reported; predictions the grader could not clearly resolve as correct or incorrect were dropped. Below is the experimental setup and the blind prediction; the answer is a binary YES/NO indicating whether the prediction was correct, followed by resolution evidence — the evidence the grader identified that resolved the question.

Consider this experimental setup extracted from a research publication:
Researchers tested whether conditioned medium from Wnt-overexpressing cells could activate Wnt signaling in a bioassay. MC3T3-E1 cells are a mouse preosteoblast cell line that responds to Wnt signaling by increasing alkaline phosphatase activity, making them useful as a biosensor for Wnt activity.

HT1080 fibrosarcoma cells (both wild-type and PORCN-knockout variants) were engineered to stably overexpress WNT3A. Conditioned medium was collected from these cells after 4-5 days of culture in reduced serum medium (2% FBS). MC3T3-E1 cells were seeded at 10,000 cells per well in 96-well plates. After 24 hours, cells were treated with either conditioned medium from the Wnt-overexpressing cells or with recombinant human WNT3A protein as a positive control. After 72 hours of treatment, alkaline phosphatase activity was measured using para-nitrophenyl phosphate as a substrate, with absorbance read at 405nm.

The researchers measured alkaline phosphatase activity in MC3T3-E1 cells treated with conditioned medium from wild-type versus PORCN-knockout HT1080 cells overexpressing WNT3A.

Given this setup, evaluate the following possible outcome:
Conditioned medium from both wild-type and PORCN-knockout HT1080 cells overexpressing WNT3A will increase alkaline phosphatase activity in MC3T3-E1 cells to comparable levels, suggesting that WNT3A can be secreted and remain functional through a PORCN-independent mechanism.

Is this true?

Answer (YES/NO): NO